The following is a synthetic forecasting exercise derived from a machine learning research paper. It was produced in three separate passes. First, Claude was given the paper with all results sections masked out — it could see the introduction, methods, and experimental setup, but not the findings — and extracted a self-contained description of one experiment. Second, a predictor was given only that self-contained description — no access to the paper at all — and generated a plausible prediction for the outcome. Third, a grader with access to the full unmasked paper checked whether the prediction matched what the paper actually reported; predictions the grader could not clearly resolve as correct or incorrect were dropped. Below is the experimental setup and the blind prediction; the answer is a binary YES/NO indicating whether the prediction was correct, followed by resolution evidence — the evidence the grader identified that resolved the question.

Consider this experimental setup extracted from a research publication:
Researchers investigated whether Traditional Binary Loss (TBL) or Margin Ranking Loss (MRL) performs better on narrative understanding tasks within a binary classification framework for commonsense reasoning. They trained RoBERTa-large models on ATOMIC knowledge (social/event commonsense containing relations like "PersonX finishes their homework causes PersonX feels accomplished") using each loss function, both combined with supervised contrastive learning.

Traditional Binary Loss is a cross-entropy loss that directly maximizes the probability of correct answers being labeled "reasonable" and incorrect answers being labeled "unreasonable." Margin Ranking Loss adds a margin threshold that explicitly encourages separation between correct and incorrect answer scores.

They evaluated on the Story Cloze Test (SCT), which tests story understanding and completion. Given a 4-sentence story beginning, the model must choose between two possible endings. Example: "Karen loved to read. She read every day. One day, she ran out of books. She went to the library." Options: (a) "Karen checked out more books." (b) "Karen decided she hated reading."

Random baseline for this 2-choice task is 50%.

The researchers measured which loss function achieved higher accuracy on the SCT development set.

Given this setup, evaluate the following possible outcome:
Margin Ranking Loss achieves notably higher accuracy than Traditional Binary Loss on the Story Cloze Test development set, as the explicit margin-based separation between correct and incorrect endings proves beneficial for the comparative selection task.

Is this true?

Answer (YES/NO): NO